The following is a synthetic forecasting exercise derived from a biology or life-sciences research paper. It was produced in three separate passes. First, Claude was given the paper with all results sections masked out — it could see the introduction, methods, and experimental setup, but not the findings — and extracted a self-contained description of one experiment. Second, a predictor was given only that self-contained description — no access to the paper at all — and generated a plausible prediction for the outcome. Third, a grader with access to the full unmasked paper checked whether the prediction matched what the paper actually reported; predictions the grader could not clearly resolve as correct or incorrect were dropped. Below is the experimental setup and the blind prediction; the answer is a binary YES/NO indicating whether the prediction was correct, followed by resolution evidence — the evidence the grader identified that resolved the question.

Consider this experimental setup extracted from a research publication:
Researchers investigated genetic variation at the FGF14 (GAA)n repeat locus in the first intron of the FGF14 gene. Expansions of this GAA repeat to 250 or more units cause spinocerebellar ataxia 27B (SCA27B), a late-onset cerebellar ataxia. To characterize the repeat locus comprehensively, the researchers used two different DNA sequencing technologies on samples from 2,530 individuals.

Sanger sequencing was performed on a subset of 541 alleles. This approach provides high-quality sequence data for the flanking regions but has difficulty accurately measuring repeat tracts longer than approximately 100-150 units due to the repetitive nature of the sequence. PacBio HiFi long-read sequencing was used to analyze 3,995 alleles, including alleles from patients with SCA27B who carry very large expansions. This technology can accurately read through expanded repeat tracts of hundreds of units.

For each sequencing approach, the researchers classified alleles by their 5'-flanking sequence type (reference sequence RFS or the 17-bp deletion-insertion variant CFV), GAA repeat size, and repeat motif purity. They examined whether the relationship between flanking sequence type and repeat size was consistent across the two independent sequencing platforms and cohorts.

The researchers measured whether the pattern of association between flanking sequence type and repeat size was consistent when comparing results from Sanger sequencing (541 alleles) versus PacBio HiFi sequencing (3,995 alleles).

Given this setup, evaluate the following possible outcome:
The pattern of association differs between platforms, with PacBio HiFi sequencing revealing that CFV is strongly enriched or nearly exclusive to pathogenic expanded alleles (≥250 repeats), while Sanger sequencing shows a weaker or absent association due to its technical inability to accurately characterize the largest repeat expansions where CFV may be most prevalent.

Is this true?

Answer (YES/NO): NO